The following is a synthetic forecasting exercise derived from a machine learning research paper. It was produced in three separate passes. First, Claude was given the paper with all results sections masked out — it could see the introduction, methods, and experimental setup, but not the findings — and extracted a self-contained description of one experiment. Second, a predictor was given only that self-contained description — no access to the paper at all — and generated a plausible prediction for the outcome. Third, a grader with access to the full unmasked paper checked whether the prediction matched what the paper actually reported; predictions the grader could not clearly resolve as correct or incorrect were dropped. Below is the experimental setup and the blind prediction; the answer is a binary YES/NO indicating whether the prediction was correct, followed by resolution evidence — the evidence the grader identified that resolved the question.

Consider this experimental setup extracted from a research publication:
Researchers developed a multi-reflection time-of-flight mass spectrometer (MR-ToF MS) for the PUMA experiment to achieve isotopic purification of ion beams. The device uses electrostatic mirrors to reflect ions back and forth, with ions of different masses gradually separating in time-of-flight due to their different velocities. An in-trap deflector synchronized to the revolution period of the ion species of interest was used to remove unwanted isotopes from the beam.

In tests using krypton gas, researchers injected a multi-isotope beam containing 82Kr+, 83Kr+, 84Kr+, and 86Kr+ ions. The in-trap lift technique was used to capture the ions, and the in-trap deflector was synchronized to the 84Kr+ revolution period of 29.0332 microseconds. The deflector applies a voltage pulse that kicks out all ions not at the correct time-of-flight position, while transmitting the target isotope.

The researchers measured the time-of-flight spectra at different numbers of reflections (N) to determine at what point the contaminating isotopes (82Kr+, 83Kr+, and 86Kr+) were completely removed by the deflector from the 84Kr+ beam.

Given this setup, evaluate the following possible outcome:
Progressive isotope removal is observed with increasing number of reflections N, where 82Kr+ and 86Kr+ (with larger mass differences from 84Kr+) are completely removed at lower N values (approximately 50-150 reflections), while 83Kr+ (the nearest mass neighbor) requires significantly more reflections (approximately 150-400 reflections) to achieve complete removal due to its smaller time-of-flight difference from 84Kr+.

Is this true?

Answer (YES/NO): NO